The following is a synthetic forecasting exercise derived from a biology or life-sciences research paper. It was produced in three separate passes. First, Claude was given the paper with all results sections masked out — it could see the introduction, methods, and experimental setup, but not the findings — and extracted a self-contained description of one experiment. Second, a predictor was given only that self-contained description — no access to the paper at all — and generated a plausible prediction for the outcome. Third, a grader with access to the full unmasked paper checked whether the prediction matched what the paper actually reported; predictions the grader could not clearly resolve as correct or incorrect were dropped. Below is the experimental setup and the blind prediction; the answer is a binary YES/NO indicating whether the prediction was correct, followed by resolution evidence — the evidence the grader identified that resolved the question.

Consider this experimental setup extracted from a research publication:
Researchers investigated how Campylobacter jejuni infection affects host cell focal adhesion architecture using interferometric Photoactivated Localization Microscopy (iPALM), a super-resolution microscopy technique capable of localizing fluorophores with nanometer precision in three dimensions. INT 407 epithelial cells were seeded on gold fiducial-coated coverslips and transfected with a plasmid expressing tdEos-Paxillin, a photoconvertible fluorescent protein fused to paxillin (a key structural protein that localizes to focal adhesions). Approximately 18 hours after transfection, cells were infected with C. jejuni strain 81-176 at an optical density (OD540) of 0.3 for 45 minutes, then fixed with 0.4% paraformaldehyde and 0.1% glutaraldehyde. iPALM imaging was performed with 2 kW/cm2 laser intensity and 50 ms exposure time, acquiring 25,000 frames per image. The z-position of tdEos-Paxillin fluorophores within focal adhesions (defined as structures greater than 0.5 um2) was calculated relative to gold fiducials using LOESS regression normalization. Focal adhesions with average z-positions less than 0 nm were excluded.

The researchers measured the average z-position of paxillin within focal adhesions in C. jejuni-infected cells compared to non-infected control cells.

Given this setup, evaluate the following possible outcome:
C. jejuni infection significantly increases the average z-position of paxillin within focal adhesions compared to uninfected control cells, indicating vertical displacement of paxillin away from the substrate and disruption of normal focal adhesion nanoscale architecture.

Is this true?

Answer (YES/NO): YES